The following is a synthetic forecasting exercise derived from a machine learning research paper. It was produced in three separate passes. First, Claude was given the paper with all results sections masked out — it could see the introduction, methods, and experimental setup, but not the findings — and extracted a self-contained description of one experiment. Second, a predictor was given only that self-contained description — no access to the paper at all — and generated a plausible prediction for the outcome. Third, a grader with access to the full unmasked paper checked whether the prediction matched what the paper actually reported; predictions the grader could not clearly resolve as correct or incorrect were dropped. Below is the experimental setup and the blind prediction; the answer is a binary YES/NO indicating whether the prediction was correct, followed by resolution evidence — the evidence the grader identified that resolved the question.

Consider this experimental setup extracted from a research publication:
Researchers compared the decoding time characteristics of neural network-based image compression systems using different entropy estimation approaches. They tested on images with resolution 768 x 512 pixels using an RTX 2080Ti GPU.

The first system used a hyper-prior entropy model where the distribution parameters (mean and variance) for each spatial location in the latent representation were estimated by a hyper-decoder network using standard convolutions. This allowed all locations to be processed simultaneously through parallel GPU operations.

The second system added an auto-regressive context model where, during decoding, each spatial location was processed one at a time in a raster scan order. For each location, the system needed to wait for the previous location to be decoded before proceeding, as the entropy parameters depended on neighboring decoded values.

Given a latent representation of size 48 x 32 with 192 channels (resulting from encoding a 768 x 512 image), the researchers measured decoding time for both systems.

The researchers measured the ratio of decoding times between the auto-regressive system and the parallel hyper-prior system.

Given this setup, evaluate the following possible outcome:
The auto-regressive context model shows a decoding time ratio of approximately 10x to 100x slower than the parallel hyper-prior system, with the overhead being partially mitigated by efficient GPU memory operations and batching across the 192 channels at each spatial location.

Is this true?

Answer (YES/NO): NO